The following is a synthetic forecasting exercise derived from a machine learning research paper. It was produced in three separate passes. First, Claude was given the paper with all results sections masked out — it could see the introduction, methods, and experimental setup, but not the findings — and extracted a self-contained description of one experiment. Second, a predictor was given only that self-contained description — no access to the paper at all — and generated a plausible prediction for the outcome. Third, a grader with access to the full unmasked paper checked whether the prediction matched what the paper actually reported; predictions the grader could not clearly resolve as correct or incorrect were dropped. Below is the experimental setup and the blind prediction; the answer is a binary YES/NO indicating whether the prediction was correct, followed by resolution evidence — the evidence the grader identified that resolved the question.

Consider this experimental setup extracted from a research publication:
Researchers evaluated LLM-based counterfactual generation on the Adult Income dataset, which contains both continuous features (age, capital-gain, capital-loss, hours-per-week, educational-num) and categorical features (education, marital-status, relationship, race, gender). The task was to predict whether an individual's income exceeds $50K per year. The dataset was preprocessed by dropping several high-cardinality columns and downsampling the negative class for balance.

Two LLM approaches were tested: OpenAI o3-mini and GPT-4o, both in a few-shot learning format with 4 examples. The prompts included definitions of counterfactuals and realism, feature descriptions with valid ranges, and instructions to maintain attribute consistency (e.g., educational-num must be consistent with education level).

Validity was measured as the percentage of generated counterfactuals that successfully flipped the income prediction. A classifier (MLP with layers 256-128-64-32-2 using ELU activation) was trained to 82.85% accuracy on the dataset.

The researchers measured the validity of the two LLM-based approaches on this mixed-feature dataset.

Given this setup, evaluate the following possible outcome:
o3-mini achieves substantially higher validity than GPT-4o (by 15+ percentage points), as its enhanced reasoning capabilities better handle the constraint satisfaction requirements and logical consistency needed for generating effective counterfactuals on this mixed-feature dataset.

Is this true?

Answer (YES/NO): NO